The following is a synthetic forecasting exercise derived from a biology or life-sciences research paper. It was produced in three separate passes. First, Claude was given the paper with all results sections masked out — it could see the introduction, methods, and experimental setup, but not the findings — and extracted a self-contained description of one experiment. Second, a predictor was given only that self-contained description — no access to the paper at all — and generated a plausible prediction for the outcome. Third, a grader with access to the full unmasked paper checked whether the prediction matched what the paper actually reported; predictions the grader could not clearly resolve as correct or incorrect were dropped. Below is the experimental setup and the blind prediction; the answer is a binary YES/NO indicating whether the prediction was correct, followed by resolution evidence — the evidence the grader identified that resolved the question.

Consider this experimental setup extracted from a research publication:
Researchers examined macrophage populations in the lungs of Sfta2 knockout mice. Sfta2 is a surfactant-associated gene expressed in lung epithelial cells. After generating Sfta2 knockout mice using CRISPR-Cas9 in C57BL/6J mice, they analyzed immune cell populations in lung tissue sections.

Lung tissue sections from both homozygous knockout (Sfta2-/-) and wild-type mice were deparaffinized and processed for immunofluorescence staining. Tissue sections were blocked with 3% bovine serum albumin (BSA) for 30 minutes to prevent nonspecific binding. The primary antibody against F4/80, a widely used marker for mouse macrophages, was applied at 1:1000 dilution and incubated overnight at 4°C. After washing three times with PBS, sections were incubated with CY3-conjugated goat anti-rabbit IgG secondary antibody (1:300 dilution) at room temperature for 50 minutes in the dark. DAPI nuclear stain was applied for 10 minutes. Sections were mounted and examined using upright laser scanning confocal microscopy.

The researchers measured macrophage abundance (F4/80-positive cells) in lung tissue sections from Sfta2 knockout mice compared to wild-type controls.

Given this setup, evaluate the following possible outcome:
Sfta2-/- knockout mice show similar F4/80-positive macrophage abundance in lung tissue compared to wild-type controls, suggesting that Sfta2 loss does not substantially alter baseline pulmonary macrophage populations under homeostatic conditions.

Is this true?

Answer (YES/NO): NO